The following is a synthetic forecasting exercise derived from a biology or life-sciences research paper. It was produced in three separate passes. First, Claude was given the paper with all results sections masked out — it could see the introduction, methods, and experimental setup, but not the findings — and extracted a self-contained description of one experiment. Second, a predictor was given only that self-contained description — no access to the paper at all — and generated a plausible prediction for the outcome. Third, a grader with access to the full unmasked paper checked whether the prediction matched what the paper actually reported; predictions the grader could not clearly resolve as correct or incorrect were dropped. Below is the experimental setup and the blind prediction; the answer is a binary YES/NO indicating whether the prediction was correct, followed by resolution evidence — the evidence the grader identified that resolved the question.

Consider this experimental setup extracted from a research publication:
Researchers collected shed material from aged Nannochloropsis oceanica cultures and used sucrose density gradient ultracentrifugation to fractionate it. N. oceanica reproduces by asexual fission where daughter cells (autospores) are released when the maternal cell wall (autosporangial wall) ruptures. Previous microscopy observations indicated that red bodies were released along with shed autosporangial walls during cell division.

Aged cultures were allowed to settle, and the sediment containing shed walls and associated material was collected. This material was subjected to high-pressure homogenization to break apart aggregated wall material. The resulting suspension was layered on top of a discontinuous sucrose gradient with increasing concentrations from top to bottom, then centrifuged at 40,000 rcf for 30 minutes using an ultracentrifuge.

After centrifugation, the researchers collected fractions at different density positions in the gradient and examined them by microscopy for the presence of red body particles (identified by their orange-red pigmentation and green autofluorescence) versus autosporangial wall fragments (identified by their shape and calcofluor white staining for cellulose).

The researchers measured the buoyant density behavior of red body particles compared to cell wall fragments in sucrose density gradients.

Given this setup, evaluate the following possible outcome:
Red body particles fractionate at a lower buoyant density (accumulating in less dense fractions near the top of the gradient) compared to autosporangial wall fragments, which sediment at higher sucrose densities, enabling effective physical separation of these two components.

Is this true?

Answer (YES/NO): NO